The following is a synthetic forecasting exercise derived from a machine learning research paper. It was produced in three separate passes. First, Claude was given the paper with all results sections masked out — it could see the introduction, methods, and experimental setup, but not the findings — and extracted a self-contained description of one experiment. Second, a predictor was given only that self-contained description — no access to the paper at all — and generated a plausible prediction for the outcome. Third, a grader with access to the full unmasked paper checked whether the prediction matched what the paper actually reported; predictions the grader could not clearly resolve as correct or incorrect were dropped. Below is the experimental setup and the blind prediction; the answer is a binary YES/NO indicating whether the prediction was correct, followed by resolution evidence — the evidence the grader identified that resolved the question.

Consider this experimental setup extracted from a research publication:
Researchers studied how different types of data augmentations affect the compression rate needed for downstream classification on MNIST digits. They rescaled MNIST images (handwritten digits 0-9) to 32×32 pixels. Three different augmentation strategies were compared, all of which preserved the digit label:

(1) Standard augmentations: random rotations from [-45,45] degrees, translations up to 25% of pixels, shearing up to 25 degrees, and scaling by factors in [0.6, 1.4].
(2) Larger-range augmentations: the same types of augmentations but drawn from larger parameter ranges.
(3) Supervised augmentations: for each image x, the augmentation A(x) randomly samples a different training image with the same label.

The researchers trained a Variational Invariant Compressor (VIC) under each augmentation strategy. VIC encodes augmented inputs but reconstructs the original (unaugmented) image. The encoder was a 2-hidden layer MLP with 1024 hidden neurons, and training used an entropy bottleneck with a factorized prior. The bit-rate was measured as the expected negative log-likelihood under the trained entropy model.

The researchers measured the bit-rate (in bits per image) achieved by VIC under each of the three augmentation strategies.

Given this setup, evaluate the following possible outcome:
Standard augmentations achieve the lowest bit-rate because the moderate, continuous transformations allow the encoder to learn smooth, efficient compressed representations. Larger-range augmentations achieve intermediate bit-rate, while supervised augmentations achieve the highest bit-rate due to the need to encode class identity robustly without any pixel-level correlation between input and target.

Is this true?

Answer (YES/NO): NO